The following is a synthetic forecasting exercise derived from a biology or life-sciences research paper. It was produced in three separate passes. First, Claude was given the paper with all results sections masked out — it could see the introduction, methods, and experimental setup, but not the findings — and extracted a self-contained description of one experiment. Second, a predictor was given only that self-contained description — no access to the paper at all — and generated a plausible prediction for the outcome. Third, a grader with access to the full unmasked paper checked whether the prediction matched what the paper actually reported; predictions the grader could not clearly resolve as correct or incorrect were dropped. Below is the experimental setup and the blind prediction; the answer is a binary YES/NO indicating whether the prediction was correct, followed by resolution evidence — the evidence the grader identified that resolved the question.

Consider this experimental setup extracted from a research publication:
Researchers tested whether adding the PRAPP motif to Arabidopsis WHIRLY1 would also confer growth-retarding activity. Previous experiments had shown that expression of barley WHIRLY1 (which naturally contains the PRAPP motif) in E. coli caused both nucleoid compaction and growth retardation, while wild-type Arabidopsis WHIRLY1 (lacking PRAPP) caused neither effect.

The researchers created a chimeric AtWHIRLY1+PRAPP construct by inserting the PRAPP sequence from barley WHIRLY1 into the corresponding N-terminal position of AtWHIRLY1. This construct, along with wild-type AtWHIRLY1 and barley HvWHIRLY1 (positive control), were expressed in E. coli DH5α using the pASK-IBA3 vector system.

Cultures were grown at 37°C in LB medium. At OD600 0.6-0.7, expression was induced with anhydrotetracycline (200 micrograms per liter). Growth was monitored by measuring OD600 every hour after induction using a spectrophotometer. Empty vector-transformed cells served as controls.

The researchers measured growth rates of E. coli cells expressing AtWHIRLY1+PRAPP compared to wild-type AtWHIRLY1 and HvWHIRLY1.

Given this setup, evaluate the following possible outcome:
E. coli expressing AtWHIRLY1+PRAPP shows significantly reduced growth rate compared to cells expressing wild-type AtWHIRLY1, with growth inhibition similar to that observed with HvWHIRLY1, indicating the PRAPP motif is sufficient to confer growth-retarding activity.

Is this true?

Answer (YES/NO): NO